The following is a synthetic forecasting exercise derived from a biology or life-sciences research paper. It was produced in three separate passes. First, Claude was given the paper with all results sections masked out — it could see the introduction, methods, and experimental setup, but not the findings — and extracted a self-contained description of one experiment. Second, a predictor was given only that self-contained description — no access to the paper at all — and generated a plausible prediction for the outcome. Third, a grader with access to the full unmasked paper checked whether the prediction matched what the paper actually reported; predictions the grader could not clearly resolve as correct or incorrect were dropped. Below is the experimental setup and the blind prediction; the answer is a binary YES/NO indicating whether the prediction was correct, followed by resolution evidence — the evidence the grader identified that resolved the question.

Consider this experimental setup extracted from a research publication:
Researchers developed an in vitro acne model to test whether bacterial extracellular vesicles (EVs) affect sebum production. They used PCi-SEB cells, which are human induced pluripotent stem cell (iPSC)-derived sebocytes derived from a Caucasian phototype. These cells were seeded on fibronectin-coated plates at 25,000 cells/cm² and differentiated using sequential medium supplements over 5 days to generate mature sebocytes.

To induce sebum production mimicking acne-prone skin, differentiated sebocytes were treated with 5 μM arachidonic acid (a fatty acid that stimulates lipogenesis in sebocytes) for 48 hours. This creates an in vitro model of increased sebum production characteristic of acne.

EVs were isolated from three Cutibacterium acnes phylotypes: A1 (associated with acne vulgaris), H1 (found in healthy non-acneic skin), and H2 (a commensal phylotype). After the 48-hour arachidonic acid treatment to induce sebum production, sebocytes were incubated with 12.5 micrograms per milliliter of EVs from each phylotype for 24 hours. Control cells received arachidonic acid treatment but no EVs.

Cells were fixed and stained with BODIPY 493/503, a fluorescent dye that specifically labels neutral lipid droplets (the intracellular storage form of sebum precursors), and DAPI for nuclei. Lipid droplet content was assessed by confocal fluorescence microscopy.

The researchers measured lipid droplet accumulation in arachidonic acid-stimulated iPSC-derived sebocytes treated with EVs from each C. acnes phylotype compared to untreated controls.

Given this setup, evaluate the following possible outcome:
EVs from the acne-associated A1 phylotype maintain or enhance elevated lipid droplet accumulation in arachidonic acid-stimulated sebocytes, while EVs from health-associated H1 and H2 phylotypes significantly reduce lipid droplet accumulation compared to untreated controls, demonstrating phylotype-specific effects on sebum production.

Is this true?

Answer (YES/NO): NO